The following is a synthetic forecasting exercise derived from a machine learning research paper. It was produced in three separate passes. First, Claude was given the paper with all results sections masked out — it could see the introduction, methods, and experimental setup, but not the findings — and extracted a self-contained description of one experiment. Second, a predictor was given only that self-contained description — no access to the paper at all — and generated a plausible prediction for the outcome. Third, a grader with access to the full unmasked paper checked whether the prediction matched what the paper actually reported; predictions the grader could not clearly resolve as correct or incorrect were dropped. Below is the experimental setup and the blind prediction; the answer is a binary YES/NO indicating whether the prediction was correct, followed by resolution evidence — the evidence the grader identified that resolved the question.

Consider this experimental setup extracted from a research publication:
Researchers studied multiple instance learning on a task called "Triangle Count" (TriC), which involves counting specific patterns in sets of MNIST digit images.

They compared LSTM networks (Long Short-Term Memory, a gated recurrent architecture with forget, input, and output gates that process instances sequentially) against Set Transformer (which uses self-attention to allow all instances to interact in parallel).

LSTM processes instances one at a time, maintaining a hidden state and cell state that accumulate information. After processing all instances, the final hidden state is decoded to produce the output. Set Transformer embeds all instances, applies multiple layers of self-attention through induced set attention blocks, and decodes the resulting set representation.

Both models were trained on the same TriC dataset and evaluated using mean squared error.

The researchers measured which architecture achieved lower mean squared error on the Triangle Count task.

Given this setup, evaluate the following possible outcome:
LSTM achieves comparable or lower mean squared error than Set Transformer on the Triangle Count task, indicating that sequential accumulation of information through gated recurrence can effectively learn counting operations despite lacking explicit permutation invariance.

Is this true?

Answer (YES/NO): YES